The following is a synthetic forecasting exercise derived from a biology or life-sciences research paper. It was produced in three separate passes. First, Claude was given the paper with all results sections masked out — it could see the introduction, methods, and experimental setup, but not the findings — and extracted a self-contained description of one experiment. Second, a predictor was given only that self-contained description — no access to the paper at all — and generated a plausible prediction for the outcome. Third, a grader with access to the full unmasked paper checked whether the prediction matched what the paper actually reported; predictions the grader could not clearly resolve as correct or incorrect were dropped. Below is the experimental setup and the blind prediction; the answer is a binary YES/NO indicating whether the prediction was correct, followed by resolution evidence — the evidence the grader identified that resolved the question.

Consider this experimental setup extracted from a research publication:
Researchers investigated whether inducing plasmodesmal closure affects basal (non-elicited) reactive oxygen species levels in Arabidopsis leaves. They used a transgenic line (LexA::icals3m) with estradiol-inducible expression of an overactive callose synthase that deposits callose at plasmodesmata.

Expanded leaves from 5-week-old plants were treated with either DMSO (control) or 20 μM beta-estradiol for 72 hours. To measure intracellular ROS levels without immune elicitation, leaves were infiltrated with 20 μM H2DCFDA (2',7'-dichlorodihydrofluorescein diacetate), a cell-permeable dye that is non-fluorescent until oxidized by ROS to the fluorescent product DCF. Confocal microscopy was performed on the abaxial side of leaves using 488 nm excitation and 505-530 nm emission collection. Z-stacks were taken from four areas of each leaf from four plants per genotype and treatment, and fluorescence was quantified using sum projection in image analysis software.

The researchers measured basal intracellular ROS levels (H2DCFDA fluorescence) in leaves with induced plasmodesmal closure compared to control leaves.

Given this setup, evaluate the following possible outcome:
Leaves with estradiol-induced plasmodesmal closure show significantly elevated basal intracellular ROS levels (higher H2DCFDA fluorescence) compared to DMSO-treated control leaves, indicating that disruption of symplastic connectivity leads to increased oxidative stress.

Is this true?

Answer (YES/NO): NO